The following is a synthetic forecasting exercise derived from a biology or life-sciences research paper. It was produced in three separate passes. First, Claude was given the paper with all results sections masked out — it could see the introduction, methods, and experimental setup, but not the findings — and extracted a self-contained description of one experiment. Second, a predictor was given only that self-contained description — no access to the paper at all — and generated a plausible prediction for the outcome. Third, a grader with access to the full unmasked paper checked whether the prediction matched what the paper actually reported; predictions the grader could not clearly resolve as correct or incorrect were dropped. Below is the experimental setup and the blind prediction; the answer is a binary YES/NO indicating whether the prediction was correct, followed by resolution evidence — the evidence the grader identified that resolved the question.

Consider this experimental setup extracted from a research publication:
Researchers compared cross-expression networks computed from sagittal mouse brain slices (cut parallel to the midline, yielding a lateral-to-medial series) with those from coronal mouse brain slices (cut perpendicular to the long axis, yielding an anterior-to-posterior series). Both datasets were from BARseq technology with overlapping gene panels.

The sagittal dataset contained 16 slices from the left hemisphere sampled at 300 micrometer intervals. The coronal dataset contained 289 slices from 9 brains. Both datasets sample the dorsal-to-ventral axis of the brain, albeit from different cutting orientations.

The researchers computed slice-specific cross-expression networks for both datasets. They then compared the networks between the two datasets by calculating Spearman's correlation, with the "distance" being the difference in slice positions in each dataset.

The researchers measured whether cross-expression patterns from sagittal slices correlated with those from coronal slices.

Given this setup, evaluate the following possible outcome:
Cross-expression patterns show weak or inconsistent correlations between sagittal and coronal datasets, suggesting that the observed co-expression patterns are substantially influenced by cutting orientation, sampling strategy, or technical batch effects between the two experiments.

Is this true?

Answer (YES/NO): YES